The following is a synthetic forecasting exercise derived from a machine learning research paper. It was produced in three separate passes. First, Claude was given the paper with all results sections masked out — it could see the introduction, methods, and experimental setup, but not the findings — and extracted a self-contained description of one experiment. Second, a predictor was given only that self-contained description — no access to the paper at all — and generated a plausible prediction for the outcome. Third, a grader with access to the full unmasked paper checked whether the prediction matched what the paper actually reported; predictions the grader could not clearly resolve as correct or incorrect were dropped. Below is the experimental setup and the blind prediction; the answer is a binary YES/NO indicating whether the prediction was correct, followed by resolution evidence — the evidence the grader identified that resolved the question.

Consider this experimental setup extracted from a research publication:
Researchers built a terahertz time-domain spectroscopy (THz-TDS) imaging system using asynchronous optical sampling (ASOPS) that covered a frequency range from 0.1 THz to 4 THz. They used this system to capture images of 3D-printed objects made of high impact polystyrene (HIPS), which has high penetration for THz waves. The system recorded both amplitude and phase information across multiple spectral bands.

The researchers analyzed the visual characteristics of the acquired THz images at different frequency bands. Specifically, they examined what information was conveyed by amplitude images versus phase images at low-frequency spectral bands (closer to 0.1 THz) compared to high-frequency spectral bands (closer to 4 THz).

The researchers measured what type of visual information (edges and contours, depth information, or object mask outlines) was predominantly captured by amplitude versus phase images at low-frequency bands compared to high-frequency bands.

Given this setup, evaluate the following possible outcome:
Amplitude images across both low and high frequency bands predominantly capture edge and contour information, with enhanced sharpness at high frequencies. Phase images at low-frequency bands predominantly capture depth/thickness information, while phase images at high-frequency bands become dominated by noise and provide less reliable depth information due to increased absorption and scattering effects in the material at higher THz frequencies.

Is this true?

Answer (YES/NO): NO